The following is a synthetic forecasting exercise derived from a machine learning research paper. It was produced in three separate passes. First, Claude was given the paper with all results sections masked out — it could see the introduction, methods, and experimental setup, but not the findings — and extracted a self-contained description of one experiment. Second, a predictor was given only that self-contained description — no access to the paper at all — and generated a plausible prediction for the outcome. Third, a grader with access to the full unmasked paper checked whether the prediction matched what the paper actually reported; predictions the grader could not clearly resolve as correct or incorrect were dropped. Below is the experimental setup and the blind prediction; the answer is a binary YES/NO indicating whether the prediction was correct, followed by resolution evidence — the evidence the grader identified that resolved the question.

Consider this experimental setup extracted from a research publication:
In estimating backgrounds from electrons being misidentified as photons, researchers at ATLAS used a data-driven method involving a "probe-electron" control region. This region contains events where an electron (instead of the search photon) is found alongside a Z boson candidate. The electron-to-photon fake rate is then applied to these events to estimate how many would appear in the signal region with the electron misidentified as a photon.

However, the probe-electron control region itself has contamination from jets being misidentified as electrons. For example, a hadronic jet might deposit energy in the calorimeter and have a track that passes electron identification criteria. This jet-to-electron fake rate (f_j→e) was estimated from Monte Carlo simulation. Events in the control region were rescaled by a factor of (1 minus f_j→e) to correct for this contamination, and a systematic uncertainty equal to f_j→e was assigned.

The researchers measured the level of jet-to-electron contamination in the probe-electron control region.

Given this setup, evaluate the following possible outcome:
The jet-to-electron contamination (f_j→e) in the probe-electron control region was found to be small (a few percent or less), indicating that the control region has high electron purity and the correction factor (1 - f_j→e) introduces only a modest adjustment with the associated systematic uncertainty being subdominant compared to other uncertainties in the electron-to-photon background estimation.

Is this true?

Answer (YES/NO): NO